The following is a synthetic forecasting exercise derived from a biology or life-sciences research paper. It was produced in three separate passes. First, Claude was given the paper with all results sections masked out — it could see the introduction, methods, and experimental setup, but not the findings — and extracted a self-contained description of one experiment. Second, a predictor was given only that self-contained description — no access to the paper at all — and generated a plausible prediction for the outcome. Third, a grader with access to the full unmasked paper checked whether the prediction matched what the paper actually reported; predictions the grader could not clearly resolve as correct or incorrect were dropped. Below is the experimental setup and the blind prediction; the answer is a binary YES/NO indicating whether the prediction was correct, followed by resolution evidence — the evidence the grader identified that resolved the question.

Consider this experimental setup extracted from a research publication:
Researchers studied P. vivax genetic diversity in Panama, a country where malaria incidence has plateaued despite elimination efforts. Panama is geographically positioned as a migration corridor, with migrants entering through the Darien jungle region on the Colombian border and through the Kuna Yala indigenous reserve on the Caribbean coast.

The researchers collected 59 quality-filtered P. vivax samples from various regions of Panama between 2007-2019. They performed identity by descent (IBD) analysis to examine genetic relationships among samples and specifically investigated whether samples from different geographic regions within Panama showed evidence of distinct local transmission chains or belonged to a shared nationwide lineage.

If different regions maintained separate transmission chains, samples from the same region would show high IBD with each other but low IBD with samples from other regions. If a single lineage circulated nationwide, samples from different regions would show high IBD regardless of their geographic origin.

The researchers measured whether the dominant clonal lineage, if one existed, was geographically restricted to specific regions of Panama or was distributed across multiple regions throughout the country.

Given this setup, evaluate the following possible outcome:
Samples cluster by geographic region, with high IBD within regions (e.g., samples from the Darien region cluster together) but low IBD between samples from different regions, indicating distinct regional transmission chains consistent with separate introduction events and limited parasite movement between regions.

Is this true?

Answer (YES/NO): NO